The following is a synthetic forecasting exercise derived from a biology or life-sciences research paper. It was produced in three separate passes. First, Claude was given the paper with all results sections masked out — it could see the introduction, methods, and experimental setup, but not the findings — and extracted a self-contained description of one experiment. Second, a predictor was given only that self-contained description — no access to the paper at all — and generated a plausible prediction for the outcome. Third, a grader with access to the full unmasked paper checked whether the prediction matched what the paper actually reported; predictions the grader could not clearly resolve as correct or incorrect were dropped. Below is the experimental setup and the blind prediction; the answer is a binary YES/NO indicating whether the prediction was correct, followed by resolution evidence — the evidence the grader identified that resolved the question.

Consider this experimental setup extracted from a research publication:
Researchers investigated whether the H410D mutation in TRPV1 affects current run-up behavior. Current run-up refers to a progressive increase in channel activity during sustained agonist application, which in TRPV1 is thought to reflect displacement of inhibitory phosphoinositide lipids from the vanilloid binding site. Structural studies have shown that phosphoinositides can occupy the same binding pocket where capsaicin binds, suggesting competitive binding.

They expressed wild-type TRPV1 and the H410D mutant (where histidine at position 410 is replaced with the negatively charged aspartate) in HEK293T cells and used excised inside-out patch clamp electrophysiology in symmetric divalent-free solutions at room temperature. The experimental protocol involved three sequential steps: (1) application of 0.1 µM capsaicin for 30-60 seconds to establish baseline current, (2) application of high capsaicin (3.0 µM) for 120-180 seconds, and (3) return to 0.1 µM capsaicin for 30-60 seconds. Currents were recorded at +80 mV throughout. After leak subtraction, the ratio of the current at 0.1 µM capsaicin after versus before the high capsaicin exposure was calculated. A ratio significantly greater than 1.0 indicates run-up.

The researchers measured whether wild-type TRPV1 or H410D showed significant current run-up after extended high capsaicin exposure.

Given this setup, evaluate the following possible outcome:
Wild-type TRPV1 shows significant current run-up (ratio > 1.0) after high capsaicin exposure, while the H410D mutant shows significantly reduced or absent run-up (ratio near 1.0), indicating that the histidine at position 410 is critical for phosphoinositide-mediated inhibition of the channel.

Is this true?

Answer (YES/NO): NO